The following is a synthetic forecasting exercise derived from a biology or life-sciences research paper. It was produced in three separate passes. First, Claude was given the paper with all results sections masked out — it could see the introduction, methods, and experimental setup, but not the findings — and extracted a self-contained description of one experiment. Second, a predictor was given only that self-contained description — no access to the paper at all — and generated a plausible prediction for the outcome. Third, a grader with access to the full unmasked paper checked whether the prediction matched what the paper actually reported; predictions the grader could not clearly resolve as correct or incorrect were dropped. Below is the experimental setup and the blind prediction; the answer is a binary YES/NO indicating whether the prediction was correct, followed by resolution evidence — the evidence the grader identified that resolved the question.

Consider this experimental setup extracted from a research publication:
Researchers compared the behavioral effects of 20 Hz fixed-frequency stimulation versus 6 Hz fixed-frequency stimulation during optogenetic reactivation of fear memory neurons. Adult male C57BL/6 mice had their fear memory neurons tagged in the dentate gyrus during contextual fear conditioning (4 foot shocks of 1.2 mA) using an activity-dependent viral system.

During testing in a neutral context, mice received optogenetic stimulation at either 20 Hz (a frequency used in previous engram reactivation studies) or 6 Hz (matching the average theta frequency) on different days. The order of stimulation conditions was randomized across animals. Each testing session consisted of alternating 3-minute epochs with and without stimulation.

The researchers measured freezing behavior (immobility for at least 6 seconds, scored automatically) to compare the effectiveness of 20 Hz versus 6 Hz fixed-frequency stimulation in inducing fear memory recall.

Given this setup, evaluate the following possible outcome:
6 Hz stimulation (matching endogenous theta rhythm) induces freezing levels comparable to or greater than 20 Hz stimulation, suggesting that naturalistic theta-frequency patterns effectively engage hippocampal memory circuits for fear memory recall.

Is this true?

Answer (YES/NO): YES